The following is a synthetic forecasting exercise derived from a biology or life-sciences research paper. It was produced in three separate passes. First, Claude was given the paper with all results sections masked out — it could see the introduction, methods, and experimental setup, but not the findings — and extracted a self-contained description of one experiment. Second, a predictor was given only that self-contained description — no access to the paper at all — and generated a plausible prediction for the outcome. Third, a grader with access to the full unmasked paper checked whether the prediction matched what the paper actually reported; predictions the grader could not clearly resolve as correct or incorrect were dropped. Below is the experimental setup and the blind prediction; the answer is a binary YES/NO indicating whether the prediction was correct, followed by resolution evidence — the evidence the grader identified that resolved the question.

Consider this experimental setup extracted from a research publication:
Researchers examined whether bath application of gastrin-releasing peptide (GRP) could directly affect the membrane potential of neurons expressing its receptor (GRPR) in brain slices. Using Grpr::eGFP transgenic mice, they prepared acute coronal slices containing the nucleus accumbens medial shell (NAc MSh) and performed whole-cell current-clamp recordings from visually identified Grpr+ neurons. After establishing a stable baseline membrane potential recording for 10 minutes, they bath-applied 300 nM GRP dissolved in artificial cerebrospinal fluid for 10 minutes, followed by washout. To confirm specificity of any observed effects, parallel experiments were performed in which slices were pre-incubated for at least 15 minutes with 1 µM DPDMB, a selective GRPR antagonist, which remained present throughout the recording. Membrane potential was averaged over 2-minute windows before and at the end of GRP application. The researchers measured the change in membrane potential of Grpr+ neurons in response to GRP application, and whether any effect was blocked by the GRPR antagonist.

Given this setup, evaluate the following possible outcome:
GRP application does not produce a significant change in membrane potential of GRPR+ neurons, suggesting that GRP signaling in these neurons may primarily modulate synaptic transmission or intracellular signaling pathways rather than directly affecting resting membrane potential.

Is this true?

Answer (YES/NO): NO